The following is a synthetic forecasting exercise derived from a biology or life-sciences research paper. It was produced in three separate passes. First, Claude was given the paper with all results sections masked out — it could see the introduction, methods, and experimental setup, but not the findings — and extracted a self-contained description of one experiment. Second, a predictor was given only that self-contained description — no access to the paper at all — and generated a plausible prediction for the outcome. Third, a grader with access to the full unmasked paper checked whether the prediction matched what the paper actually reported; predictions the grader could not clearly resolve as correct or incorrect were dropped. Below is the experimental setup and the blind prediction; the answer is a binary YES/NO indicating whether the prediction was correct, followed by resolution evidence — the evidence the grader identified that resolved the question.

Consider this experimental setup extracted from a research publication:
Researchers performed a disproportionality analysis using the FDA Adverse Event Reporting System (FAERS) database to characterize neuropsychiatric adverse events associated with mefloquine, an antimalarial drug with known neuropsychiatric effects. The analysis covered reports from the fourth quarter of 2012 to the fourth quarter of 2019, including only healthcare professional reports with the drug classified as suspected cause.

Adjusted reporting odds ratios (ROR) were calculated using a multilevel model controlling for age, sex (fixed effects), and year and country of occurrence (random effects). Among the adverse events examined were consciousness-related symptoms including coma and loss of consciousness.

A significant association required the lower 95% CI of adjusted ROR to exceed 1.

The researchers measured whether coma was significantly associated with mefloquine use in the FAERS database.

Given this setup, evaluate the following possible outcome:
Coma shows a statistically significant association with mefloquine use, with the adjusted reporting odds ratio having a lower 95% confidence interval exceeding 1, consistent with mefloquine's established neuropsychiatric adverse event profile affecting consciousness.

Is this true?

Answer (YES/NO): YES